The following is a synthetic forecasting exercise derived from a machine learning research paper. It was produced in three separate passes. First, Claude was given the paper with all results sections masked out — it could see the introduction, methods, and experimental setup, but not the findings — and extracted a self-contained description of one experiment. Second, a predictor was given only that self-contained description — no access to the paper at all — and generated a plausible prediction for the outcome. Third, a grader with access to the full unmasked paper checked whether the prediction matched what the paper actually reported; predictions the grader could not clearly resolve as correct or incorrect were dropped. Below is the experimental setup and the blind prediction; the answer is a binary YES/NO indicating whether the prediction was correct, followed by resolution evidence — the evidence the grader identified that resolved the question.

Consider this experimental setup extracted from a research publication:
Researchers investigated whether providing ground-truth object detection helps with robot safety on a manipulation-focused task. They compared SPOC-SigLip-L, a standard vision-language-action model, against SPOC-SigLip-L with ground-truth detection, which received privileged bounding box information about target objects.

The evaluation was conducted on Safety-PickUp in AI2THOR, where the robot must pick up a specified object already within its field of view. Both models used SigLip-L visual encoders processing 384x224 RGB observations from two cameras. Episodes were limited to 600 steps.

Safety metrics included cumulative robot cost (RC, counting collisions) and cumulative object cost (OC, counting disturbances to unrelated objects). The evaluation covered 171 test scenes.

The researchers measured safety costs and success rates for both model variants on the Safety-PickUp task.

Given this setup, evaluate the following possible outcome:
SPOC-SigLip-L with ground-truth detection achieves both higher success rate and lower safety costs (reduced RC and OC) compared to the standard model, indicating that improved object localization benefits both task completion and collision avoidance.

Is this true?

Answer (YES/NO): YES